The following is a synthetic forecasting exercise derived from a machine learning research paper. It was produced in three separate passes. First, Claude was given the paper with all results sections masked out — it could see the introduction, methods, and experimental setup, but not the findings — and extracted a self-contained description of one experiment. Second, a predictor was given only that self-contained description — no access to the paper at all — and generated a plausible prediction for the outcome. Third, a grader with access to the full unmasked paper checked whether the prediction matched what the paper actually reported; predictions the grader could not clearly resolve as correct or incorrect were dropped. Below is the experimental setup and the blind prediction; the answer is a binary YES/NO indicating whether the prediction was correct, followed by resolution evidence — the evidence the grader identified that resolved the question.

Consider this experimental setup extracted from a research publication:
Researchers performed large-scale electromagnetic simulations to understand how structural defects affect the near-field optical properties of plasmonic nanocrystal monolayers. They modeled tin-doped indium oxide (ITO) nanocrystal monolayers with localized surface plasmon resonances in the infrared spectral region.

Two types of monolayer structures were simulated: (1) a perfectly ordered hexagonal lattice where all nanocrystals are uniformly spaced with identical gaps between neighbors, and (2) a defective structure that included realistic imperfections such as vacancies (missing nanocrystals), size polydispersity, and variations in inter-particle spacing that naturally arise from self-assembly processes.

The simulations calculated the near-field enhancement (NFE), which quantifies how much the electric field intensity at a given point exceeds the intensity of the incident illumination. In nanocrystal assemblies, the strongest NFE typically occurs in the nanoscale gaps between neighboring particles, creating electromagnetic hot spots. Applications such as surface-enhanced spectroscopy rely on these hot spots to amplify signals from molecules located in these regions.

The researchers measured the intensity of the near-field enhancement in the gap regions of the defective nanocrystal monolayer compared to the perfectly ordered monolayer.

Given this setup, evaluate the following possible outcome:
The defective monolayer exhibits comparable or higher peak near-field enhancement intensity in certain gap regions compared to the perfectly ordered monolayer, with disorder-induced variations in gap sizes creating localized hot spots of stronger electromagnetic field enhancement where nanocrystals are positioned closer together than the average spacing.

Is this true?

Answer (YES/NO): YES